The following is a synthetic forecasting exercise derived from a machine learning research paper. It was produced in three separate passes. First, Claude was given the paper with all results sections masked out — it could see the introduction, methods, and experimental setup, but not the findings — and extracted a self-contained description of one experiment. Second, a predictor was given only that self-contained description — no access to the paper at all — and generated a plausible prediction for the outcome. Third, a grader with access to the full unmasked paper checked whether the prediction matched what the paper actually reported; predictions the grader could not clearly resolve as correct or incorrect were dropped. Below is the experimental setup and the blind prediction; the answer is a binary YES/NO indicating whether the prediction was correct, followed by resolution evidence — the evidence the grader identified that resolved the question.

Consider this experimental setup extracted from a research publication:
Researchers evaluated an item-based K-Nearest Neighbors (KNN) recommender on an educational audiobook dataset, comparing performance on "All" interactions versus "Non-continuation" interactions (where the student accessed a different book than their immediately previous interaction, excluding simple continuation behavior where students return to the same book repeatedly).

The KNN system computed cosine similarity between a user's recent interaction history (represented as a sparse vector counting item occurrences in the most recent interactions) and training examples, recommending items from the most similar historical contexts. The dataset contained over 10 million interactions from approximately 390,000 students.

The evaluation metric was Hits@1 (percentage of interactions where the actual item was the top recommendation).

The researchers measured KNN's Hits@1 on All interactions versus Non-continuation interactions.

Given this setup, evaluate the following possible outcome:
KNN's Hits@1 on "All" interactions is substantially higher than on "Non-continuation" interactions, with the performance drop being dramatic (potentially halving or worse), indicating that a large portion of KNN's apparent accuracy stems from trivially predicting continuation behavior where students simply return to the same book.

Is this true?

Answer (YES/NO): YES